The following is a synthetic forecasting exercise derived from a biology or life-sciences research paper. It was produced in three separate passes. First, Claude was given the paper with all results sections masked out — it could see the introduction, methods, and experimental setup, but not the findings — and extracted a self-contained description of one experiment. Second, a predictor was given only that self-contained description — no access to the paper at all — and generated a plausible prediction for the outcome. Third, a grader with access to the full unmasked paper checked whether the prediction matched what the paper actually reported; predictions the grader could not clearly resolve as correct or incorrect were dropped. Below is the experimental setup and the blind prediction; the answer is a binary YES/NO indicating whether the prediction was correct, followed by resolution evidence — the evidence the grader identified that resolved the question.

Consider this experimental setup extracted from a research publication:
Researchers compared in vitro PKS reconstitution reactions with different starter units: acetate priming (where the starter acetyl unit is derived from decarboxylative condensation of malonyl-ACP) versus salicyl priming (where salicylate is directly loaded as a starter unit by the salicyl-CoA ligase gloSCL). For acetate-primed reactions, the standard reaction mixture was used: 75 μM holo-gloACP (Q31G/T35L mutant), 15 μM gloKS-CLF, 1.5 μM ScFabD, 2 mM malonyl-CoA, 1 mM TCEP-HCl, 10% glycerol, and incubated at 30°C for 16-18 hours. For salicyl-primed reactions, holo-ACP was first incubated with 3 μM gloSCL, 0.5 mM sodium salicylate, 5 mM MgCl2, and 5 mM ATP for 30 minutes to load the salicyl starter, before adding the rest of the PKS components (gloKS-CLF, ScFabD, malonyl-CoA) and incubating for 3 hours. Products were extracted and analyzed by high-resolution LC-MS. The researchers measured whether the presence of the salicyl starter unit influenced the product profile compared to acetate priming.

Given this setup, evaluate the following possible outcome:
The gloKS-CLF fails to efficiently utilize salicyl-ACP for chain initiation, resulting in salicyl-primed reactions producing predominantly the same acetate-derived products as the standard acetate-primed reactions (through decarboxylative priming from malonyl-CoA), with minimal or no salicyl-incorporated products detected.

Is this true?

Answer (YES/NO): NO